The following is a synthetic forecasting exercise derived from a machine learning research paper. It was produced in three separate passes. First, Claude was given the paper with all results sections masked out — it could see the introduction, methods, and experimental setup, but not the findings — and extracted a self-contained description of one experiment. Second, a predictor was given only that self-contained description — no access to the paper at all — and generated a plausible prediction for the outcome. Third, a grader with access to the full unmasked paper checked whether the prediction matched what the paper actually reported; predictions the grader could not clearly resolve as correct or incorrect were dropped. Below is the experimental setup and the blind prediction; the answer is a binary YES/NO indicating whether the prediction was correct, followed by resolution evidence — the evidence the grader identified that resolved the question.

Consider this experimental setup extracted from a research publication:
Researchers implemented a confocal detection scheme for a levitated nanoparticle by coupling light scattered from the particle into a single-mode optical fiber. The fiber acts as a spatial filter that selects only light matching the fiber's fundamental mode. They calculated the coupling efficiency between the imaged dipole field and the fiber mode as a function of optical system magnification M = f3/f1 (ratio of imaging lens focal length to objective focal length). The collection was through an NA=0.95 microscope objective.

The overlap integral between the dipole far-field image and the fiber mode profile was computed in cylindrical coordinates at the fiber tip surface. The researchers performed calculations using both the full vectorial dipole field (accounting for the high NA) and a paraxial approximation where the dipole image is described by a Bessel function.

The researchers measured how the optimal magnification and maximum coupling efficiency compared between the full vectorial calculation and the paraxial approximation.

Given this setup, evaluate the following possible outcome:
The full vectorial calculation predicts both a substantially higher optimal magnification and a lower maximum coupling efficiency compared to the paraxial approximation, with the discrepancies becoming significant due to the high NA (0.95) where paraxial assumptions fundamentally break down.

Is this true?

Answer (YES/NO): NO